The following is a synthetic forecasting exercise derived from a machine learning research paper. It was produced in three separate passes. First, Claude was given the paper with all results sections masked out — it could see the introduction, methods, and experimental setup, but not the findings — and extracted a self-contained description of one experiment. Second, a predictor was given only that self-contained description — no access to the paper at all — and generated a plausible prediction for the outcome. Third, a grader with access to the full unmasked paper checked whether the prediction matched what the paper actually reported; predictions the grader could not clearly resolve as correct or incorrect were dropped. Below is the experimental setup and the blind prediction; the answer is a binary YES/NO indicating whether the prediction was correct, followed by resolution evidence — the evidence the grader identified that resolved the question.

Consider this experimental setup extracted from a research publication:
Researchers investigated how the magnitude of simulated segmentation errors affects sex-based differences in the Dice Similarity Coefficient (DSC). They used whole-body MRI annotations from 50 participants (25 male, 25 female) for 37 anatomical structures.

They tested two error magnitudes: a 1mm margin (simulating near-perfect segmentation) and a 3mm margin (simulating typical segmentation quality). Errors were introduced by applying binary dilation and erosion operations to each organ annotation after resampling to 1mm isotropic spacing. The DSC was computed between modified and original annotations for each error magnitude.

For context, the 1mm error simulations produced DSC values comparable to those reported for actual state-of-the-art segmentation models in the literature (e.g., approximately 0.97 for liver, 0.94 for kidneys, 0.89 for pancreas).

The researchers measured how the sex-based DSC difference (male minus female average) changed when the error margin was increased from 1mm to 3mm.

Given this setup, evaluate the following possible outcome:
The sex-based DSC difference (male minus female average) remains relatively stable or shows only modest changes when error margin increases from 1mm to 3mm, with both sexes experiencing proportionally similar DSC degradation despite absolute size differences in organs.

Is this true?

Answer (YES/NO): NO